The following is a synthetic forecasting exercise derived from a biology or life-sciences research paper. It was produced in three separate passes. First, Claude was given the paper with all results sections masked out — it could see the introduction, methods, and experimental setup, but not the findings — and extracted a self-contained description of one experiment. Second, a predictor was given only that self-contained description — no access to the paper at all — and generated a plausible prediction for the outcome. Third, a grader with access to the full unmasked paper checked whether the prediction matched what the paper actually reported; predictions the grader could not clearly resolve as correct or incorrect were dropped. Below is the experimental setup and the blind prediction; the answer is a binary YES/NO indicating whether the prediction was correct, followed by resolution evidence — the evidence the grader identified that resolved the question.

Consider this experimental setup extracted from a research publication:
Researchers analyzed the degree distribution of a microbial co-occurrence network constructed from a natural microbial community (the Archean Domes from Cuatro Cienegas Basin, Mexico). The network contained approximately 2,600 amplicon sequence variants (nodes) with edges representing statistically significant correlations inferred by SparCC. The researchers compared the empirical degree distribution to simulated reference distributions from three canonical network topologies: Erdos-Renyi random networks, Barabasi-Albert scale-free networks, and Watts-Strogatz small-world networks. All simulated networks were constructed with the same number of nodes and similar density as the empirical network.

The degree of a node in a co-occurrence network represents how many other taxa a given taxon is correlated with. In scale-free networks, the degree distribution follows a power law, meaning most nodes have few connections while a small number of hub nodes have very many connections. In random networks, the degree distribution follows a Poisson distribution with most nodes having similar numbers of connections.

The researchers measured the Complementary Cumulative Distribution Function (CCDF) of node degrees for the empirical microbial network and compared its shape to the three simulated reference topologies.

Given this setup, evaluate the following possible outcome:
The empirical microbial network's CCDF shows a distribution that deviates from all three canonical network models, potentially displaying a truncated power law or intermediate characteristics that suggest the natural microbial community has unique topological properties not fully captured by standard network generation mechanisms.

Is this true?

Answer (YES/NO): YES